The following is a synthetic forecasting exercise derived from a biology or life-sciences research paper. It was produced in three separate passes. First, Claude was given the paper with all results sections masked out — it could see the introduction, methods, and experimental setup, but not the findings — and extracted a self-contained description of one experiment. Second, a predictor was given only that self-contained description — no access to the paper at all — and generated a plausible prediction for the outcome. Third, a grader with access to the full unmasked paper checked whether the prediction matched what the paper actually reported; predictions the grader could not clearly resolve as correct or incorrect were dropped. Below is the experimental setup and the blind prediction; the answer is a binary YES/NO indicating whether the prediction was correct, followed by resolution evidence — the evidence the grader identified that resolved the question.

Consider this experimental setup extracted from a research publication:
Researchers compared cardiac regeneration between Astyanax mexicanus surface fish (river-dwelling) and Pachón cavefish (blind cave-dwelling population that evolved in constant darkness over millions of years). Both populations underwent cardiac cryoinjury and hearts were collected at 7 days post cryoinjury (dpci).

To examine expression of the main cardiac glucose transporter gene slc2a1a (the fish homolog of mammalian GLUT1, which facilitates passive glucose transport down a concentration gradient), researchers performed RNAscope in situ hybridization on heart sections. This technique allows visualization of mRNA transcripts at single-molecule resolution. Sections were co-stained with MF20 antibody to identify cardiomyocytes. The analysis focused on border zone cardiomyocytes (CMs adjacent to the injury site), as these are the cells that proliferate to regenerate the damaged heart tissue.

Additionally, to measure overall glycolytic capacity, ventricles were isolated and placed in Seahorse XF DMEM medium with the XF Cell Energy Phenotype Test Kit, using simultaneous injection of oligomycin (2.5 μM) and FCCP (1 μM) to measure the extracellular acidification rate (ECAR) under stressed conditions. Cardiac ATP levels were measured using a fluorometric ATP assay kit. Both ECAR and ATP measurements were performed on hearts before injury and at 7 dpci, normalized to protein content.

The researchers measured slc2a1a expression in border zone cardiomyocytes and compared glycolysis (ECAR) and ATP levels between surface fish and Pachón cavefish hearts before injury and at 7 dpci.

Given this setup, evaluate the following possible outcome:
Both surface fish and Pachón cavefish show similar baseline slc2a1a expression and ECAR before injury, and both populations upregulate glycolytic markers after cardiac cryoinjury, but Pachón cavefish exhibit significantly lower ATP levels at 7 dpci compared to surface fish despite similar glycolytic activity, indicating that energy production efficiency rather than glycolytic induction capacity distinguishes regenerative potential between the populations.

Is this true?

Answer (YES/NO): NO